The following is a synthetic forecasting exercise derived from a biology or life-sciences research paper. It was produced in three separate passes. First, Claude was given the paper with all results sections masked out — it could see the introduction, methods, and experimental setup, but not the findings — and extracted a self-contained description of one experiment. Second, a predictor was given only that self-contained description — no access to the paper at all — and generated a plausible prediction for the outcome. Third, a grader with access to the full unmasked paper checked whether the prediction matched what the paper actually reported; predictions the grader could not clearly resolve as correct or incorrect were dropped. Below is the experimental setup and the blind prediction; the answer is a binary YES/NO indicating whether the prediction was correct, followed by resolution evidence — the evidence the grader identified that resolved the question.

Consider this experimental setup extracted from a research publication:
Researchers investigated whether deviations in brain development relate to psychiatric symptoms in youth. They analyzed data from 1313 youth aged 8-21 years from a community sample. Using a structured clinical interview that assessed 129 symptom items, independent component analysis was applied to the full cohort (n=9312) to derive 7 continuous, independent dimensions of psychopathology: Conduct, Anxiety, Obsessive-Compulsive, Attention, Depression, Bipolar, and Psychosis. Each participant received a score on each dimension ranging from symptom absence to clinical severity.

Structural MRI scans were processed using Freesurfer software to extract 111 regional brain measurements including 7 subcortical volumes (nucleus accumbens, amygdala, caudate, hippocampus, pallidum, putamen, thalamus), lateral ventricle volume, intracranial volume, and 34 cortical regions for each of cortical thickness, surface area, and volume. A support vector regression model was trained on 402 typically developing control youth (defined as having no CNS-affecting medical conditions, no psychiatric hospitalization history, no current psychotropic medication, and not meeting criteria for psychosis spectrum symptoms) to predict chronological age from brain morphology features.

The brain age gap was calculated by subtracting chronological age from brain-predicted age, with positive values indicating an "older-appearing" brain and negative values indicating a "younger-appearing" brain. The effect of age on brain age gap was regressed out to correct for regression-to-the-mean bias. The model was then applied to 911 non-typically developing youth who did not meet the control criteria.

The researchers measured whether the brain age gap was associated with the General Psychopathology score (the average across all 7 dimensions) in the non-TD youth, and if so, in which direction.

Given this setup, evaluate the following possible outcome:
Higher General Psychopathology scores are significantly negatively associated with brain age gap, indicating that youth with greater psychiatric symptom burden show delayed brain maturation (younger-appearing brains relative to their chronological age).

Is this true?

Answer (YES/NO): NO